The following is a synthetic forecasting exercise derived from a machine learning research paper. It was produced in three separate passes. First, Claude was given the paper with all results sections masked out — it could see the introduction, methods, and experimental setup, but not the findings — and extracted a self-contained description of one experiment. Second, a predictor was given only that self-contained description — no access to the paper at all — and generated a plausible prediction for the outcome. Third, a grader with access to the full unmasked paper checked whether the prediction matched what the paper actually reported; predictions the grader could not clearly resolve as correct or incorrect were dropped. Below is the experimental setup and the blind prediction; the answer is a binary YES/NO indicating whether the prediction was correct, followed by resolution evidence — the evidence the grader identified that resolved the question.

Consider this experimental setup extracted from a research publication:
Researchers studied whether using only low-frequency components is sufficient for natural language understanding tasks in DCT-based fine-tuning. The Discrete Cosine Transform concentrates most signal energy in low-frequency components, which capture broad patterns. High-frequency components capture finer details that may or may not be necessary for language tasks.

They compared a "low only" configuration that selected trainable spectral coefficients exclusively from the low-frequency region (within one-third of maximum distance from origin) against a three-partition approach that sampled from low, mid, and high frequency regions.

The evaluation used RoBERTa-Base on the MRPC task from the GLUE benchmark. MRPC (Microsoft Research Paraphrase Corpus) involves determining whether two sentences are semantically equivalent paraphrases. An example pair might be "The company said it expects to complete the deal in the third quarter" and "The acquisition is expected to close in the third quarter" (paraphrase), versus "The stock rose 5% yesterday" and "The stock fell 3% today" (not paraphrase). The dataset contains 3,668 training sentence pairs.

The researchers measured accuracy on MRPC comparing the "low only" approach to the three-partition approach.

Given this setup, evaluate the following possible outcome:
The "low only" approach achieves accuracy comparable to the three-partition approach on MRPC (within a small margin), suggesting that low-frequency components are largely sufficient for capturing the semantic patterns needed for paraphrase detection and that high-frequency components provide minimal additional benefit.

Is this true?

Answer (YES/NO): YES